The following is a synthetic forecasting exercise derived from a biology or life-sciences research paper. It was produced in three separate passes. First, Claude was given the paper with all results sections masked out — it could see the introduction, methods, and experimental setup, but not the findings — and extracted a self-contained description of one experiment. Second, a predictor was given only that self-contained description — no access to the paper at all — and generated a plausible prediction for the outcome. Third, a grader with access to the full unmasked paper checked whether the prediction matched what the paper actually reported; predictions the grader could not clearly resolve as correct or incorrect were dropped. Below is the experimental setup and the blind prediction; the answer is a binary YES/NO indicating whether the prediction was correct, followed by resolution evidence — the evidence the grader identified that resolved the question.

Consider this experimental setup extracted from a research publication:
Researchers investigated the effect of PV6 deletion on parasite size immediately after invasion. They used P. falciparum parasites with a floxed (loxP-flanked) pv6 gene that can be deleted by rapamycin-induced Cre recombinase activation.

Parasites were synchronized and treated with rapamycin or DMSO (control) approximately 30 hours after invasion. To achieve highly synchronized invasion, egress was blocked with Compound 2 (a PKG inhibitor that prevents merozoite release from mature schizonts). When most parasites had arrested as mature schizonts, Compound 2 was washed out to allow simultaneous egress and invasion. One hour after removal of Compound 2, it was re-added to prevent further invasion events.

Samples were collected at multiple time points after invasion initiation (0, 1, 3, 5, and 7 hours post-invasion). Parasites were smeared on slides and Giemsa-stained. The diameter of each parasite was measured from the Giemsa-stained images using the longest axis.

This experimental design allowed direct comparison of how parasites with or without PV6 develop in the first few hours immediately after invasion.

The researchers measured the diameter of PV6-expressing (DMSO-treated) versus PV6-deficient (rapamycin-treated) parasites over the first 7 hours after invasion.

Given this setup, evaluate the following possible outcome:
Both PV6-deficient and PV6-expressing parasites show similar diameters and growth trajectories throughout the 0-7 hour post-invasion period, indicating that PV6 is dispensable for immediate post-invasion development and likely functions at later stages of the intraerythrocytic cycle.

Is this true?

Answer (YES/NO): NO